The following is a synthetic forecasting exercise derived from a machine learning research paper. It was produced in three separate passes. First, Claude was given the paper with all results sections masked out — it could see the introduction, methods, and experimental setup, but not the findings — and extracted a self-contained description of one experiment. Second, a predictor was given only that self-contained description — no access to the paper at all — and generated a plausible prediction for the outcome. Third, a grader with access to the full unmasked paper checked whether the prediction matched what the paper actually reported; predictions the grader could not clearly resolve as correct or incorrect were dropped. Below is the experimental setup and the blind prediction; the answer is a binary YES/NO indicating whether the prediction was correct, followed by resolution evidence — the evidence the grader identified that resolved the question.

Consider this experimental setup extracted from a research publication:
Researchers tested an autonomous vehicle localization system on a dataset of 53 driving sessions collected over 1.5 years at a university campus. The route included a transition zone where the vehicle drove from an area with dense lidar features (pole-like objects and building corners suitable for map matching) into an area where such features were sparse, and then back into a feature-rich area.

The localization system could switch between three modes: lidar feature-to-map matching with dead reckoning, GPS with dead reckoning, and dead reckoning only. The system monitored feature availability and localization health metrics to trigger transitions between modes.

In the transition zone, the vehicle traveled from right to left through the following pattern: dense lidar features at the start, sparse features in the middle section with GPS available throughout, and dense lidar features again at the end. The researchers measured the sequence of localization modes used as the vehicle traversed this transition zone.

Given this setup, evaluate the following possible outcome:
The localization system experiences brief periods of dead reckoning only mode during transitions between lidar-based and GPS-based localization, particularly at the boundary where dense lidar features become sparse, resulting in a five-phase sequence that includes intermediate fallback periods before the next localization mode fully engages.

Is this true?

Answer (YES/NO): NO